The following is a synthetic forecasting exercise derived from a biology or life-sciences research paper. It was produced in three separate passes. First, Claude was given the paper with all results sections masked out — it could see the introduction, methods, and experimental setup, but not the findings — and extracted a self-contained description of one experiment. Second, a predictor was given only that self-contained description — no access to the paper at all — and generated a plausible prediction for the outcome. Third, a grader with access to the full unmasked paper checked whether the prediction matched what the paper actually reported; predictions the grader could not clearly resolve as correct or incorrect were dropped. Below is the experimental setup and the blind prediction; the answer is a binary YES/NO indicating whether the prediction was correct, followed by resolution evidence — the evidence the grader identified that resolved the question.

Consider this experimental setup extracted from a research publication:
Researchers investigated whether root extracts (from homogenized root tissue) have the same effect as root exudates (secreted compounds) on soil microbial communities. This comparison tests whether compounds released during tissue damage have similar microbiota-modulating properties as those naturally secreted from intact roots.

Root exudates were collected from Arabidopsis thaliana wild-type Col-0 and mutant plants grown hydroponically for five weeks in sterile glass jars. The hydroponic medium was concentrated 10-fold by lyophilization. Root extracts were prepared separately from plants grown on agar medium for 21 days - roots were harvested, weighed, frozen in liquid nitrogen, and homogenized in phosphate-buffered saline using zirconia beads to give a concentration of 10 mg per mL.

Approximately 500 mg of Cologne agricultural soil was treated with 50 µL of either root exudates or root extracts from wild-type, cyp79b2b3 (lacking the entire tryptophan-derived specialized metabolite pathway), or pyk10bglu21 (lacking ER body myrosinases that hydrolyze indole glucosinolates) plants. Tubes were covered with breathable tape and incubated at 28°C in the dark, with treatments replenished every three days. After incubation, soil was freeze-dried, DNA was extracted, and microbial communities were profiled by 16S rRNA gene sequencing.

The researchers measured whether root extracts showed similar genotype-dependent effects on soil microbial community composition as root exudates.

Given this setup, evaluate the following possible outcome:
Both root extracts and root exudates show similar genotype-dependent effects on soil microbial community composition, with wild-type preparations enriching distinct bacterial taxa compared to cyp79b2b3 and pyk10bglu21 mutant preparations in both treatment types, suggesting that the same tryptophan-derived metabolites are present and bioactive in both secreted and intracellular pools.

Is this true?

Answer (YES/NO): NO